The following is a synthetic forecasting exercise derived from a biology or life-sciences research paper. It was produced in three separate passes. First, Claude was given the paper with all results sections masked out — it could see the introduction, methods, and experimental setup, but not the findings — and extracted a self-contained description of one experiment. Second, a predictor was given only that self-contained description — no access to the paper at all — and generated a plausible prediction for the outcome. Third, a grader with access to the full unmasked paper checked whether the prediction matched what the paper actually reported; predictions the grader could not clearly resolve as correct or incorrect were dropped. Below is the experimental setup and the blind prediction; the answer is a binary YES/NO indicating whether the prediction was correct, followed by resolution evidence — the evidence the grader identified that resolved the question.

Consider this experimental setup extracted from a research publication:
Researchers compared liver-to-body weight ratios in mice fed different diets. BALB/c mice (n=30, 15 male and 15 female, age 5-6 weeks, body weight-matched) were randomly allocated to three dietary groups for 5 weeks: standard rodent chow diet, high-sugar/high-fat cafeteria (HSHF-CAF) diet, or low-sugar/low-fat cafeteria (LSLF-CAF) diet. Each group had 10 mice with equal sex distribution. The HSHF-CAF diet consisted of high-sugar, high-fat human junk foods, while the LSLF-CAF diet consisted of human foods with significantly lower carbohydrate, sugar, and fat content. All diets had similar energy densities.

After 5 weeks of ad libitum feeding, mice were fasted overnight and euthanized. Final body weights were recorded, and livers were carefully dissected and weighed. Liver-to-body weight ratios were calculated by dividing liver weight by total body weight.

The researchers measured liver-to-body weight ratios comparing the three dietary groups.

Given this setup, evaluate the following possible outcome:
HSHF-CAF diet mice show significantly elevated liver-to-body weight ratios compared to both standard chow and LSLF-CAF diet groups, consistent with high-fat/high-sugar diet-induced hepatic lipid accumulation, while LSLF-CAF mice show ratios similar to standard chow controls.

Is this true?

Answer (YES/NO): NO